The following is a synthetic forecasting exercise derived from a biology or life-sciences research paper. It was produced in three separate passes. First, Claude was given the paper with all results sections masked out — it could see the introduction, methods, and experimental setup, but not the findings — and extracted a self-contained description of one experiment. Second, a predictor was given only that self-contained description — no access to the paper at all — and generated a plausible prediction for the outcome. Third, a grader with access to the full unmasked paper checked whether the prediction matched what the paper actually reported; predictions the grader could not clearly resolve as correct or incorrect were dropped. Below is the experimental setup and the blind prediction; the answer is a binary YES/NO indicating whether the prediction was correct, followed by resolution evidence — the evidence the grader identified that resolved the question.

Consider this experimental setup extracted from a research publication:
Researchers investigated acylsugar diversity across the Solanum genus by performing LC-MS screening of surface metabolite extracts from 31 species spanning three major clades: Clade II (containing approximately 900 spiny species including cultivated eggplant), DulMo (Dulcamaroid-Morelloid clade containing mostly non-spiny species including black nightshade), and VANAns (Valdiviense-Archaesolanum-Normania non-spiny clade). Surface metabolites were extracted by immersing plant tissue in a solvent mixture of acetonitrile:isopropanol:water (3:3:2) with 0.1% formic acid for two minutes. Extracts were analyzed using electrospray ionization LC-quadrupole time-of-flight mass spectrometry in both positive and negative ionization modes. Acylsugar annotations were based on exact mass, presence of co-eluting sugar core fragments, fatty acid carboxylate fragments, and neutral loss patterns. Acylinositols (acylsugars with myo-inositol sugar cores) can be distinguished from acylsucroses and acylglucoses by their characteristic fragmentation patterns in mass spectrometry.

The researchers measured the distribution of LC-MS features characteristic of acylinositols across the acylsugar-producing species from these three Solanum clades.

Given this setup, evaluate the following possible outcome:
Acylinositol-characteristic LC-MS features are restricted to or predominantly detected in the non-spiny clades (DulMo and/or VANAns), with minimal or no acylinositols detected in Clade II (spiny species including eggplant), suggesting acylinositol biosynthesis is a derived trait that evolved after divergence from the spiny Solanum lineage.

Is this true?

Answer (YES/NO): NO